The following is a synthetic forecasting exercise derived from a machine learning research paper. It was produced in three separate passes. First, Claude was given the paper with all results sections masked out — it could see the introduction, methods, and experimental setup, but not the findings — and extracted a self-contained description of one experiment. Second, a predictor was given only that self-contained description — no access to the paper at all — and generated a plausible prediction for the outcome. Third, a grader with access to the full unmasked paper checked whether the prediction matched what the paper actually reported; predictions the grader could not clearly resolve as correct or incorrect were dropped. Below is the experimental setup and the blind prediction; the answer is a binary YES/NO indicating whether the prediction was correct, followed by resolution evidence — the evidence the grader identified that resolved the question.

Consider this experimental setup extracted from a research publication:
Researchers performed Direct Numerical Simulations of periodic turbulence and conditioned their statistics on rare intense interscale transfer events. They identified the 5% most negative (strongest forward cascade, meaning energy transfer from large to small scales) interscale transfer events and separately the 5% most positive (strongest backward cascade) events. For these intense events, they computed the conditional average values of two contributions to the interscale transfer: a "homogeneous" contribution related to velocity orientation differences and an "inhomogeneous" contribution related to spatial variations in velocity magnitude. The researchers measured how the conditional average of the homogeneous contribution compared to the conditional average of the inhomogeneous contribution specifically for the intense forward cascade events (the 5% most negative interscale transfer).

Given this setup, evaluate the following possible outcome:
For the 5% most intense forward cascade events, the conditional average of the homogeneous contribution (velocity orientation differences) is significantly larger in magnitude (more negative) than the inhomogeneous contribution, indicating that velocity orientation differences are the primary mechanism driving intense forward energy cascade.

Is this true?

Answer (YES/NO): YES